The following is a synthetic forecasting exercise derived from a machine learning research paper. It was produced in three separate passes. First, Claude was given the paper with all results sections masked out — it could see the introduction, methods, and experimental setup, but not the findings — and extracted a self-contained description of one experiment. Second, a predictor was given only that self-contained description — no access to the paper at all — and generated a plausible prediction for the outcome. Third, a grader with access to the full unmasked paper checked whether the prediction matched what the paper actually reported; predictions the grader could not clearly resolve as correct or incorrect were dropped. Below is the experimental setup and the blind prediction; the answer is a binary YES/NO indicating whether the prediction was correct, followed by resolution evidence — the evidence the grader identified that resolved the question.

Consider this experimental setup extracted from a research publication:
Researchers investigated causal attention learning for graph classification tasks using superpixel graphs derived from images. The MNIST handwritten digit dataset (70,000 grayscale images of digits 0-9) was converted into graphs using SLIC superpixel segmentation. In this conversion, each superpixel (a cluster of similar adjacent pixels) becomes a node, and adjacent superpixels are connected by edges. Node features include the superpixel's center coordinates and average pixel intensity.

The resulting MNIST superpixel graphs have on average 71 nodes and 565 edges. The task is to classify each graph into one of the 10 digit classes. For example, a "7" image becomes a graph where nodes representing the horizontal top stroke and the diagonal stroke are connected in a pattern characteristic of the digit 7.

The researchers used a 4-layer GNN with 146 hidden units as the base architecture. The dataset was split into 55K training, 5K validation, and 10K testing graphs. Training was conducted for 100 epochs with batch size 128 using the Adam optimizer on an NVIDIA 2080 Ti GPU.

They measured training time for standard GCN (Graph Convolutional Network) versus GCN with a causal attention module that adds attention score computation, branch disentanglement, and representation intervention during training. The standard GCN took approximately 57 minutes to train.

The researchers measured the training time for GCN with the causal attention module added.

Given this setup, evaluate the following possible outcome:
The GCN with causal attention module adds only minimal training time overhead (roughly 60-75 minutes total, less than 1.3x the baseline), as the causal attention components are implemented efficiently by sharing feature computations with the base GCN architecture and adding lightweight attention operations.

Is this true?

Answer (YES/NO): NO